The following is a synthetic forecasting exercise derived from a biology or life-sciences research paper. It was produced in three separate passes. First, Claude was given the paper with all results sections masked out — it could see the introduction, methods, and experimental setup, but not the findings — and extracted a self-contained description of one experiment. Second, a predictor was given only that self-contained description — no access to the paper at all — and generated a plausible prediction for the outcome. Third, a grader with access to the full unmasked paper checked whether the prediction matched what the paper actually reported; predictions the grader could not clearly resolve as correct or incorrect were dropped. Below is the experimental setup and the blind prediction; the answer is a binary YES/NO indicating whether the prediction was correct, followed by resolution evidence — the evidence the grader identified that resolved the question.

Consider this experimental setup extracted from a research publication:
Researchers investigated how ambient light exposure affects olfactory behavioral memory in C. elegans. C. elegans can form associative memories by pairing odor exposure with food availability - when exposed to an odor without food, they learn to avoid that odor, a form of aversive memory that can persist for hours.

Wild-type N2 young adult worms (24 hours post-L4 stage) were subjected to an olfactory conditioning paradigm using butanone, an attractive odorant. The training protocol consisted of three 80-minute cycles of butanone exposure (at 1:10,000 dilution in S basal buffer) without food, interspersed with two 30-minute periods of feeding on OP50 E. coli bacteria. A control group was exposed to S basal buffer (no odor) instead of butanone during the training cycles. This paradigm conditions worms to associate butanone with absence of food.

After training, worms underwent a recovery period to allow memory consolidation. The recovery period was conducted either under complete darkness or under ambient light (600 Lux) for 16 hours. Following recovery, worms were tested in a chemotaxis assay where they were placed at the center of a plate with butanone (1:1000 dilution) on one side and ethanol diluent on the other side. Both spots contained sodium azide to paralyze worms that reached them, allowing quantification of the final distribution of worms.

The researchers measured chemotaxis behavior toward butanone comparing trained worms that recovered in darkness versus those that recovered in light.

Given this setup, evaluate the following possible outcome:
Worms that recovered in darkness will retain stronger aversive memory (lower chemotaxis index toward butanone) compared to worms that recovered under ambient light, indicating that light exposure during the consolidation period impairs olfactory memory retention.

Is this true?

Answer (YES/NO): NO